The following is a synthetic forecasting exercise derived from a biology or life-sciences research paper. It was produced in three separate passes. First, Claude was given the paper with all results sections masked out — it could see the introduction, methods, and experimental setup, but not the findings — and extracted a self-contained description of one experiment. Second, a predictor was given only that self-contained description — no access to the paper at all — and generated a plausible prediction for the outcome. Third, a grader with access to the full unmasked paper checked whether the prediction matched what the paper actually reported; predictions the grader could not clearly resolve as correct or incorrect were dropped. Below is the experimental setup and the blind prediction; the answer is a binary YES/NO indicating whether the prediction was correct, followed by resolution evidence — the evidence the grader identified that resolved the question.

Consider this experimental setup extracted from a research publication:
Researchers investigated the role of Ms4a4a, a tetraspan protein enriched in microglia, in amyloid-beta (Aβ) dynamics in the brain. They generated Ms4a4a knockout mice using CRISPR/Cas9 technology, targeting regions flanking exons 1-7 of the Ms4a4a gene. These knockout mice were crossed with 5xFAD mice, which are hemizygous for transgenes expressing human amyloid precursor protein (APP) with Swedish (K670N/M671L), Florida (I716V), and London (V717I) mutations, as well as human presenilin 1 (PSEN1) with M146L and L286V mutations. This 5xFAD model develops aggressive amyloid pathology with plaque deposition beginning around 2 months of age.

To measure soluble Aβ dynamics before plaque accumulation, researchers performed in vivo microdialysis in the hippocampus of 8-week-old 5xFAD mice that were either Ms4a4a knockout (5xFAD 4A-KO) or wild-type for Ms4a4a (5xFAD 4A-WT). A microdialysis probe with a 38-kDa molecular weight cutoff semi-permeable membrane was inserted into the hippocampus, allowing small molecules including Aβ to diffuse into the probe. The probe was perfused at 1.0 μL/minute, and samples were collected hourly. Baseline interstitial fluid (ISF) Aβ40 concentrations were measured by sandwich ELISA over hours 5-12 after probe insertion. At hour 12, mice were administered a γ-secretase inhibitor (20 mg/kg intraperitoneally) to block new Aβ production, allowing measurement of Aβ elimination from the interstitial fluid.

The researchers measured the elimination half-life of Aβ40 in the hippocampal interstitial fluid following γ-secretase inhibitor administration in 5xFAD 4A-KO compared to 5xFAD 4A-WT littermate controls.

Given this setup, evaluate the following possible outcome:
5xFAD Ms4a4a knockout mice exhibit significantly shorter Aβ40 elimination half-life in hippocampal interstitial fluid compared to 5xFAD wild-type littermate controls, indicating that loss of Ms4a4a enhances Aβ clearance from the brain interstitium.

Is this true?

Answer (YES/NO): YES